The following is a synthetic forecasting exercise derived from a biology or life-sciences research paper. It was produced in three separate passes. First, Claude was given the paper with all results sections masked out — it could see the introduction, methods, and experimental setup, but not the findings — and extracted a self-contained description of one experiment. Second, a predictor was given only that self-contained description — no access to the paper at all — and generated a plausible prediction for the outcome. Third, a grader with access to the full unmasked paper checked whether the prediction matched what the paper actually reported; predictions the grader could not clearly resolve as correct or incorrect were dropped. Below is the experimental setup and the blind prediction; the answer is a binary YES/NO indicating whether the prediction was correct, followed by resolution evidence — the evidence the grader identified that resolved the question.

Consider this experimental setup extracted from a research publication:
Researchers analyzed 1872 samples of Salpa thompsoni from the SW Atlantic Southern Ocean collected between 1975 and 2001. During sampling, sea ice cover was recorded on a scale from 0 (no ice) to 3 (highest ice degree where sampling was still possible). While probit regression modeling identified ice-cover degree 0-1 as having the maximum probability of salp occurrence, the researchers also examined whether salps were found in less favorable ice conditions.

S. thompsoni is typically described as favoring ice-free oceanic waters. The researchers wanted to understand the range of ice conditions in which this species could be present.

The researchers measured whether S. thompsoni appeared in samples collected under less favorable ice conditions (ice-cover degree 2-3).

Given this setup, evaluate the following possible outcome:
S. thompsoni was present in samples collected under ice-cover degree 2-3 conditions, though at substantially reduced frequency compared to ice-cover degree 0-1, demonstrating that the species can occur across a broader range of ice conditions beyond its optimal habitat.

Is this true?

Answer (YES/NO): YES